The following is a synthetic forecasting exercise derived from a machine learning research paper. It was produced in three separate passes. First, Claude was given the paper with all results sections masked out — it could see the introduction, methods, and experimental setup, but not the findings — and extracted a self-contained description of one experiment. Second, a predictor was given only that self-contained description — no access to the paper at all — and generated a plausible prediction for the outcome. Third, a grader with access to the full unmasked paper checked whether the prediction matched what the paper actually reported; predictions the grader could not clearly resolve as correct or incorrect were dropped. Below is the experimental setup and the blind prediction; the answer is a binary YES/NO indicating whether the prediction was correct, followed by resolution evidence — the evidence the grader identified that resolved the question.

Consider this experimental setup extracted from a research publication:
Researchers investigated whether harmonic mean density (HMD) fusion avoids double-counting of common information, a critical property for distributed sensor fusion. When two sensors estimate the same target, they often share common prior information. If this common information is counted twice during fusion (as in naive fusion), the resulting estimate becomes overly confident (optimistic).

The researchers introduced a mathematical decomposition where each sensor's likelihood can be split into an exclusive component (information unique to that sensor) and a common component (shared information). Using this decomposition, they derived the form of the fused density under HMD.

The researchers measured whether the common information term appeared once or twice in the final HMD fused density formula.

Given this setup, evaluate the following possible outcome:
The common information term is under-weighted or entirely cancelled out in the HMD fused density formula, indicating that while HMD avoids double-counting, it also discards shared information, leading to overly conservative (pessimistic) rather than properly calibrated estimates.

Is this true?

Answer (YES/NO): NO